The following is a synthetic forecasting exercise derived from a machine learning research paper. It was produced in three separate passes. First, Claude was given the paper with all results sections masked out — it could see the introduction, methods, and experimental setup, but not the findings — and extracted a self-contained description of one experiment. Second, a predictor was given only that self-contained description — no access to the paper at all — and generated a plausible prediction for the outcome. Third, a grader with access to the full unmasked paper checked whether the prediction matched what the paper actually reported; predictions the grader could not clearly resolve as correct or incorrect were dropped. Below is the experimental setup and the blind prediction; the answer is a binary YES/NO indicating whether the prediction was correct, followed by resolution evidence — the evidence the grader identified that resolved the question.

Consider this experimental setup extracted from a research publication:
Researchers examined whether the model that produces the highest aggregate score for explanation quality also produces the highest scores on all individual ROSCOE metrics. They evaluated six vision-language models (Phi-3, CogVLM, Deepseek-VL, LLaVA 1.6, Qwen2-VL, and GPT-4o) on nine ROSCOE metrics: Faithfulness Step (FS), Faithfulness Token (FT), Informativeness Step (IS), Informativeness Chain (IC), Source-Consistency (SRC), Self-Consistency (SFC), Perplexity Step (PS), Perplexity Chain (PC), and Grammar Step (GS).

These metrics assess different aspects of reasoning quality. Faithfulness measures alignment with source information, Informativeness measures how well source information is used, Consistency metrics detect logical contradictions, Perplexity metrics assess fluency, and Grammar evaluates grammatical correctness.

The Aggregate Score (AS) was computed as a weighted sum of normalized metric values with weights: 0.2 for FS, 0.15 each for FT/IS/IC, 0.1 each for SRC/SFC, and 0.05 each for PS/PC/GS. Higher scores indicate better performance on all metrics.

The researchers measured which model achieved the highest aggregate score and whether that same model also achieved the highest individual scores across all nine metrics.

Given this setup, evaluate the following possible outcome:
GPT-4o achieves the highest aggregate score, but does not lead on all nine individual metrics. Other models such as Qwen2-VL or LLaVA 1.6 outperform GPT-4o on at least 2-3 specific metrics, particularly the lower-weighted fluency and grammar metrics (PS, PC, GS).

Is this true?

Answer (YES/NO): NO